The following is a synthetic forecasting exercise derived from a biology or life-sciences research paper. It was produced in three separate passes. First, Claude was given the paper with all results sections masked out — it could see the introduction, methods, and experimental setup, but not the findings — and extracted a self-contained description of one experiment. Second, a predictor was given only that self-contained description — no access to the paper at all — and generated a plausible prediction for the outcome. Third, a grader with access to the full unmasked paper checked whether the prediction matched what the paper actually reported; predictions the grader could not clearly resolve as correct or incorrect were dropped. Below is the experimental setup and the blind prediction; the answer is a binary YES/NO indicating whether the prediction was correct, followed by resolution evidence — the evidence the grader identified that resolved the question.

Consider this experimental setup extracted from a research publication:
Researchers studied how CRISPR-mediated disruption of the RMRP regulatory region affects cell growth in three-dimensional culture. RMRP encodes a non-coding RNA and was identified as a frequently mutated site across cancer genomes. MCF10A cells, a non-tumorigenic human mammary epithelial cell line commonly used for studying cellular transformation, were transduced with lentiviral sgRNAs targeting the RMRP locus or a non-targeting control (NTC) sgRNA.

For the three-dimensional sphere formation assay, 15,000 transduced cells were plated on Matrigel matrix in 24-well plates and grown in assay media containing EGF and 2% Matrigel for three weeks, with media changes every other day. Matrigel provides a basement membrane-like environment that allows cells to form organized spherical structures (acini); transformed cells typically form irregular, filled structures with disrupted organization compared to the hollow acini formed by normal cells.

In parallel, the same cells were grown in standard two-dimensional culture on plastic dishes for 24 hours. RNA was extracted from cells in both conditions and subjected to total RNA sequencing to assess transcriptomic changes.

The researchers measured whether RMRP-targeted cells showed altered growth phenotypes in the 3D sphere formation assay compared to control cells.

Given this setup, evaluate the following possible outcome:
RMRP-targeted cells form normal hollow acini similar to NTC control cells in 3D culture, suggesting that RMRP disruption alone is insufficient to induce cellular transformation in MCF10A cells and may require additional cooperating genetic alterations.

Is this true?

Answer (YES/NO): NO